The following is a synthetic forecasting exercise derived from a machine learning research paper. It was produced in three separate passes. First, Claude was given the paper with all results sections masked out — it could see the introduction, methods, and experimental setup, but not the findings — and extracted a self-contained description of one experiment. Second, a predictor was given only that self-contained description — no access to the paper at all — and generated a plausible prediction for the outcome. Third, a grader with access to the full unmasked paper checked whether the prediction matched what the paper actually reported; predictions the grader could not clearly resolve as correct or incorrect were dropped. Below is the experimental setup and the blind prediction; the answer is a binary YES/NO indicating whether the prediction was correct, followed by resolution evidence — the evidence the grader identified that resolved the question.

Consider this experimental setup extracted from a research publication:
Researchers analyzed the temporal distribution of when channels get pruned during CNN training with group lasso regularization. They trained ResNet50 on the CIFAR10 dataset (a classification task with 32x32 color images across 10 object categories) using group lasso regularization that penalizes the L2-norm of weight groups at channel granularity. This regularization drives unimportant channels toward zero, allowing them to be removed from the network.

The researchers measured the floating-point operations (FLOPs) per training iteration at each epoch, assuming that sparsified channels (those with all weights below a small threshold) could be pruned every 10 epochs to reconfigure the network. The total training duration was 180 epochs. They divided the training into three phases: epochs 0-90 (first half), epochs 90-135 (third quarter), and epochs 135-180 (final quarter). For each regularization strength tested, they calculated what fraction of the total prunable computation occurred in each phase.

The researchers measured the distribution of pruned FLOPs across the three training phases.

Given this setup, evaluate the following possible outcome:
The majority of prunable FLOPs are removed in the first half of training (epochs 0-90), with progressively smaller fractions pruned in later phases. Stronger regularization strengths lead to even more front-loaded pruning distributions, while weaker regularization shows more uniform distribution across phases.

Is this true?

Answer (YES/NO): NO